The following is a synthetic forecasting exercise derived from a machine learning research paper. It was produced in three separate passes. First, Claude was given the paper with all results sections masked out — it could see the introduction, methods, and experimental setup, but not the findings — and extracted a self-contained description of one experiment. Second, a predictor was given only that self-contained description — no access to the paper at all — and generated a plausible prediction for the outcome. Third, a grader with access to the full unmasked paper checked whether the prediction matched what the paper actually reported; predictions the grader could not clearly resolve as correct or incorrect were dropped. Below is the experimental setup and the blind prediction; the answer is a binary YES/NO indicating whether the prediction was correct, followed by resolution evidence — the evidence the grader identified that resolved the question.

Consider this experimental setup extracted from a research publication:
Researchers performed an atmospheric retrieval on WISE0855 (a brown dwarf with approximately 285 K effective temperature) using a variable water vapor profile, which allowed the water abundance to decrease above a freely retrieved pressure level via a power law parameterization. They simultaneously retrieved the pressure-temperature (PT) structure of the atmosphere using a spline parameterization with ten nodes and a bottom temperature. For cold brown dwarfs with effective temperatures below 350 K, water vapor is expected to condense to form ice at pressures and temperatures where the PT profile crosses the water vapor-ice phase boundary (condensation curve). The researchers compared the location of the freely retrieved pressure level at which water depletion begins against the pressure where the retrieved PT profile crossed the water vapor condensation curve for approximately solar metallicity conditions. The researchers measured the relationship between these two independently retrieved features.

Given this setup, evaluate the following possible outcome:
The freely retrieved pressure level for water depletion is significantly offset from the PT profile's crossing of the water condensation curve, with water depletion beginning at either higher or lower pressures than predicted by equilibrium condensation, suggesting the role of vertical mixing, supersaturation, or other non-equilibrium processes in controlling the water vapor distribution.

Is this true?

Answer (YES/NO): NO